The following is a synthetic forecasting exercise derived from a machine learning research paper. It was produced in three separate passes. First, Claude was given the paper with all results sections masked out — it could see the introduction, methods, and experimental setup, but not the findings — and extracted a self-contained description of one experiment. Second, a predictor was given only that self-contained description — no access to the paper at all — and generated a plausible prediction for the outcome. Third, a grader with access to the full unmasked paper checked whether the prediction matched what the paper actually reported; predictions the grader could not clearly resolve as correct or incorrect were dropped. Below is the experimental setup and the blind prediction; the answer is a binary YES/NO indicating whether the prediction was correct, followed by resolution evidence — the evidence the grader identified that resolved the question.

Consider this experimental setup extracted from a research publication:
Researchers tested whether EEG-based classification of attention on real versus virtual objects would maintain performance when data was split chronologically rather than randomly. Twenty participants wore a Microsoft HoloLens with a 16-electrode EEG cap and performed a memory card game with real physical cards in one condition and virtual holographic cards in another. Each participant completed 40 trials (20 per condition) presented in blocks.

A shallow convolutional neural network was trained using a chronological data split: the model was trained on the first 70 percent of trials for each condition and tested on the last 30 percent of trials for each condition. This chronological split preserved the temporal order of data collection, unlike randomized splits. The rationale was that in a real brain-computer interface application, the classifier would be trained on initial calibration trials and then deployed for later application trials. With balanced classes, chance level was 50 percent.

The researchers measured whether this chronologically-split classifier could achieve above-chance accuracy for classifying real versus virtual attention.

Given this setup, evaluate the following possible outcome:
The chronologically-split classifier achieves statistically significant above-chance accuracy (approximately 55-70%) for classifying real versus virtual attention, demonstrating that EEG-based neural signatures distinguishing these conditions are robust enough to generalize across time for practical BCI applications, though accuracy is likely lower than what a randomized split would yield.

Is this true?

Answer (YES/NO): YES